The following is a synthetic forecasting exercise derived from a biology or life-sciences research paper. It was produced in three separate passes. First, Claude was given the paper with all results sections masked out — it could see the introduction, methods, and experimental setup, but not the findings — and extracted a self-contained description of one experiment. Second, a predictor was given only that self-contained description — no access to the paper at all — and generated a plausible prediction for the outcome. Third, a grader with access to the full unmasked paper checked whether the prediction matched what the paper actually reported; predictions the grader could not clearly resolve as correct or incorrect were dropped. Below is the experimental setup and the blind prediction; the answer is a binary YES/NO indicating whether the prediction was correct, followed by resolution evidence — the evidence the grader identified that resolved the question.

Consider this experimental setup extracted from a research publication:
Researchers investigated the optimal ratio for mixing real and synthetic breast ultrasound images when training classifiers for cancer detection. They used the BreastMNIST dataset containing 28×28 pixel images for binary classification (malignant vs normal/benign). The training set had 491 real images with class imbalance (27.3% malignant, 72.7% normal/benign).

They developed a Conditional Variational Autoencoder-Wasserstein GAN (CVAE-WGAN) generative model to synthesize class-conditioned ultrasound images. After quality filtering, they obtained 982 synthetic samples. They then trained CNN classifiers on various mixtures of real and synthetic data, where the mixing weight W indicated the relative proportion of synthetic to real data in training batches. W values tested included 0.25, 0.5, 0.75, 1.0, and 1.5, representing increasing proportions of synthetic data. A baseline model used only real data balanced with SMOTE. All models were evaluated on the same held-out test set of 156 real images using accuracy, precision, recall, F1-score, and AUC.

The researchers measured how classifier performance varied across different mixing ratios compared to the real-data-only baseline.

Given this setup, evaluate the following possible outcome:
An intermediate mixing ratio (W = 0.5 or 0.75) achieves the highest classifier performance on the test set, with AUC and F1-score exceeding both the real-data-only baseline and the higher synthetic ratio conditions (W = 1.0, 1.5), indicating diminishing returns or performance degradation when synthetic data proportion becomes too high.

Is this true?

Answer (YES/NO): NO